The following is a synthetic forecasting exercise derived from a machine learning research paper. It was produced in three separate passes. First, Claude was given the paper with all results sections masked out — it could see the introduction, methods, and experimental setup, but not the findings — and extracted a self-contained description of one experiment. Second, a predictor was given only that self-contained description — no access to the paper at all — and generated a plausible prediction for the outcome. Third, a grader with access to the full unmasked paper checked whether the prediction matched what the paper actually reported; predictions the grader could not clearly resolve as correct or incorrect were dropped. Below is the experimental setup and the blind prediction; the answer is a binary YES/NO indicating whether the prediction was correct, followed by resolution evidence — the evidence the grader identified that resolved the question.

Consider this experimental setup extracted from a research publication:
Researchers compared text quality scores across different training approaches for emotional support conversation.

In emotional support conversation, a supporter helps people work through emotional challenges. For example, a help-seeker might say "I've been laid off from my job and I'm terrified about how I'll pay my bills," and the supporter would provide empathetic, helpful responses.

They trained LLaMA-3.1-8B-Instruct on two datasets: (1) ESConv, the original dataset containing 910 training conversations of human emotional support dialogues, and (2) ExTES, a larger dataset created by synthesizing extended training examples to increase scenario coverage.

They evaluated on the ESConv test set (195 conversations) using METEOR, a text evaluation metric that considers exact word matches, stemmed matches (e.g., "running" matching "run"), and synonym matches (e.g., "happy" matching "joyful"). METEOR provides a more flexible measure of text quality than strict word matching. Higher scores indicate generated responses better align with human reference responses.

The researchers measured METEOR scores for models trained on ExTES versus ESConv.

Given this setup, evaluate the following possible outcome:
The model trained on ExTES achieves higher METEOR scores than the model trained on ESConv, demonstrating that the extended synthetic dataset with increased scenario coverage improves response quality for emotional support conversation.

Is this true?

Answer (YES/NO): YES